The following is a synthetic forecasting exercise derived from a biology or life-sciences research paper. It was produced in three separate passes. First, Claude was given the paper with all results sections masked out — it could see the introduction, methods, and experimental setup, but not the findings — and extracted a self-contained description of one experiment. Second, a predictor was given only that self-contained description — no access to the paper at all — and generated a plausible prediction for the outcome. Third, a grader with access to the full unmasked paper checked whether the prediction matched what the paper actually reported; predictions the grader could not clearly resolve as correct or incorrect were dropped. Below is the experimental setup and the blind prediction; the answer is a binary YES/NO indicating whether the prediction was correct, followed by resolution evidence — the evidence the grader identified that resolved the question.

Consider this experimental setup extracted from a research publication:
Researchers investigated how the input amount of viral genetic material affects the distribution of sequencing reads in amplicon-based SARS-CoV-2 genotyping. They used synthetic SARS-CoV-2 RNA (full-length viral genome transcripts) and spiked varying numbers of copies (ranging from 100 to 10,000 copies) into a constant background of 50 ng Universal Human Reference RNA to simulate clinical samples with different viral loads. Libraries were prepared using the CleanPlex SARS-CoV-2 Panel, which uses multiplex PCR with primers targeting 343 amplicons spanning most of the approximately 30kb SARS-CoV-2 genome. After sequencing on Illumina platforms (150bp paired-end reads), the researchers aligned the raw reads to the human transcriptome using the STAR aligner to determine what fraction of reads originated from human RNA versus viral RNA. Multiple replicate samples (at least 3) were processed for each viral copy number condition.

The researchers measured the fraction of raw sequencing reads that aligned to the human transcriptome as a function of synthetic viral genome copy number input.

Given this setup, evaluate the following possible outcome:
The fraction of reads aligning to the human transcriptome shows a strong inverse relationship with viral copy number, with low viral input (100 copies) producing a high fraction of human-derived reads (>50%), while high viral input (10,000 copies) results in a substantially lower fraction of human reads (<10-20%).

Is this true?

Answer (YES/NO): NO